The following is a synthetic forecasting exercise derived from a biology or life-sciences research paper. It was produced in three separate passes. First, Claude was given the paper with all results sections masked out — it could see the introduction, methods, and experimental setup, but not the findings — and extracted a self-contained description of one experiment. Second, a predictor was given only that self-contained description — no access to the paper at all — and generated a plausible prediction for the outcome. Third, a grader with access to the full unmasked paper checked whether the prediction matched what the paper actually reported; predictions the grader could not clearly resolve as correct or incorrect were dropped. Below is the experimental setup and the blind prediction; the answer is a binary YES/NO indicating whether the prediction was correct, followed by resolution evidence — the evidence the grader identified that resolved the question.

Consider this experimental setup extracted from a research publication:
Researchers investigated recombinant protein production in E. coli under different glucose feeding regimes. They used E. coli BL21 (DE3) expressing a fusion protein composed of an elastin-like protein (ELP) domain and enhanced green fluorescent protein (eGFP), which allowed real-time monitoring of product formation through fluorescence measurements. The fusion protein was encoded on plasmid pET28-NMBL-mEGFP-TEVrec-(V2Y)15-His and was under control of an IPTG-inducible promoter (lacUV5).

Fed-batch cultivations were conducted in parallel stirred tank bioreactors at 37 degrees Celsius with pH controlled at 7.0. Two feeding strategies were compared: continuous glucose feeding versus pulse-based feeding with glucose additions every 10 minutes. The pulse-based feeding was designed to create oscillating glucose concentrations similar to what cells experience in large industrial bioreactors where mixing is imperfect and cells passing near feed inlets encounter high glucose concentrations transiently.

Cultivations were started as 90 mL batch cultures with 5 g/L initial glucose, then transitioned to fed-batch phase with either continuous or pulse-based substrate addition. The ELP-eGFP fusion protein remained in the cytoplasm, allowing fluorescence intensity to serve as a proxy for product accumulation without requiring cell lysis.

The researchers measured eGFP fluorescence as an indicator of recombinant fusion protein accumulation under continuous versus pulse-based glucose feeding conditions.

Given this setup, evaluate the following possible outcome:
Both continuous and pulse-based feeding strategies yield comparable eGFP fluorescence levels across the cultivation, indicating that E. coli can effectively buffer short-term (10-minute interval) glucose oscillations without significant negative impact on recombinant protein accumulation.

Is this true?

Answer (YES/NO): YES